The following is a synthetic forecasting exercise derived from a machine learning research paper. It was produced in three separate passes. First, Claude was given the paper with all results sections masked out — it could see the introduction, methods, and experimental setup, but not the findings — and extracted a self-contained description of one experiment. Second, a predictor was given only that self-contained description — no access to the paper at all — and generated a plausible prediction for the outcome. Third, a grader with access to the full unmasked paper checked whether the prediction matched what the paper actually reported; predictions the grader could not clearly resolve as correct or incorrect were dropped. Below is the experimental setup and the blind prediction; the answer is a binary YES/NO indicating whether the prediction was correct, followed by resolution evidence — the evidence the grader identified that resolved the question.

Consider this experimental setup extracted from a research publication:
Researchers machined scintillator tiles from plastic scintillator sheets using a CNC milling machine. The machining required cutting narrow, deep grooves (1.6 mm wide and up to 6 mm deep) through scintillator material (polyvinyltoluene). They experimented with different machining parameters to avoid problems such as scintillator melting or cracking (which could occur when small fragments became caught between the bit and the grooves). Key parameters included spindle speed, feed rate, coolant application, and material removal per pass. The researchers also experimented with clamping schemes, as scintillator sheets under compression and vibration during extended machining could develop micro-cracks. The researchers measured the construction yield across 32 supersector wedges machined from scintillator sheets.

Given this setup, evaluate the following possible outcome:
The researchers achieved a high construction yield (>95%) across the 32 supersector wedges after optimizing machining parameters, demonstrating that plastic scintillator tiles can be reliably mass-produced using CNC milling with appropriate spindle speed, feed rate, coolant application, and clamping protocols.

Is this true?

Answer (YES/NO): NO